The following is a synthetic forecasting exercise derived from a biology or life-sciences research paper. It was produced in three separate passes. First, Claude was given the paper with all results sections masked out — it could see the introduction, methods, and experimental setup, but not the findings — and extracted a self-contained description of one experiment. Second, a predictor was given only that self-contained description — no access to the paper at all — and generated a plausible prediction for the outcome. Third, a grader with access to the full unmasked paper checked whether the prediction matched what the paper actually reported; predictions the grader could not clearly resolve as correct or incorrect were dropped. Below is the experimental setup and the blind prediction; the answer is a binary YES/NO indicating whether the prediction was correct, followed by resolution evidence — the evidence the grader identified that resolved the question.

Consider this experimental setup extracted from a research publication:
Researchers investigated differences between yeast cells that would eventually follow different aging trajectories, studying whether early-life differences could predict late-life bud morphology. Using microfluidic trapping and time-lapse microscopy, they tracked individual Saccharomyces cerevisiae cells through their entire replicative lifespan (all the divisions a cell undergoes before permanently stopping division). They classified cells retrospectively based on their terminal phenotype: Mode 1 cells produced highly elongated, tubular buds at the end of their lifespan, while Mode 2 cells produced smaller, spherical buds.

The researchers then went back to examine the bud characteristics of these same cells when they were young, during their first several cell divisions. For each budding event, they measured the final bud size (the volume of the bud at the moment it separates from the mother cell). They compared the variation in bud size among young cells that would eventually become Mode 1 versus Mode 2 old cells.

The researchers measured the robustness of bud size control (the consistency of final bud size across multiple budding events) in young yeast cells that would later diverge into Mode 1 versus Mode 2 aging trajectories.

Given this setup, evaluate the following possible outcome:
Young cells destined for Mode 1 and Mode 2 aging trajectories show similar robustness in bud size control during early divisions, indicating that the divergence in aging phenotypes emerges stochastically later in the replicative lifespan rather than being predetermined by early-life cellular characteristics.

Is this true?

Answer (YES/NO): NO